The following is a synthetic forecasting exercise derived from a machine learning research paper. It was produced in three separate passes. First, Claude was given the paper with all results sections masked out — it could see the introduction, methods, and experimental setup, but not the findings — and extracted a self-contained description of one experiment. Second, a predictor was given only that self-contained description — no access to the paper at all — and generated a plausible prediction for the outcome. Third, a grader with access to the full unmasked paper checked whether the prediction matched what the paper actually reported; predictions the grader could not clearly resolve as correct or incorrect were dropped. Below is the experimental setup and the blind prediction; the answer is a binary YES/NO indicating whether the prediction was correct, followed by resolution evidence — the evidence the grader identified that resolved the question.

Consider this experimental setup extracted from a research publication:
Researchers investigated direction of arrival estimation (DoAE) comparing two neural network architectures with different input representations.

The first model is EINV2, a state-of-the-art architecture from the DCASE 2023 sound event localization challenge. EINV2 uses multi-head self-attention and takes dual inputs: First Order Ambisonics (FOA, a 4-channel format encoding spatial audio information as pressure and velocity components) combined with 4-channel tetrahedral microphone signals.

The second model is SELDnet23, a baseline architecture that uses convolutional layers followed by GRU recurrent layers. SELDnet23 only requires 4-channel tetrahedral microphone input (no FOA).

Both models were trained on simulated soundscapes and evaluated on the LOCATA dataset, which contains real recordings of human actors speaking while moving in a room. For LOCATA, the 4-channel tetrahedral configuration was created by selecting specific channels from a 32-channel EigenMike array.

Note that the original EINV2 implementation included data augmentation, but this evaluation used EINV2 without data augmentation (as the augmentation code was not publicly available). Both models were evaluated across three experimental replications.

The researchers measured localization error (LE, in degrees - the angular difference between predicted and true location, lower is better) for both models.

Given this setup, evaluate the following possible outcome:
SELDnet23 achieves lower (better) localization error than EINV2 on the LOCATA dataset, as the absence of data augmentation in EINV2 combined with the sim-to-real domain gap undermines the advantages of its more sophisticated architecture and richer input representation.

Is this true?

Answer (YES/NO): YES